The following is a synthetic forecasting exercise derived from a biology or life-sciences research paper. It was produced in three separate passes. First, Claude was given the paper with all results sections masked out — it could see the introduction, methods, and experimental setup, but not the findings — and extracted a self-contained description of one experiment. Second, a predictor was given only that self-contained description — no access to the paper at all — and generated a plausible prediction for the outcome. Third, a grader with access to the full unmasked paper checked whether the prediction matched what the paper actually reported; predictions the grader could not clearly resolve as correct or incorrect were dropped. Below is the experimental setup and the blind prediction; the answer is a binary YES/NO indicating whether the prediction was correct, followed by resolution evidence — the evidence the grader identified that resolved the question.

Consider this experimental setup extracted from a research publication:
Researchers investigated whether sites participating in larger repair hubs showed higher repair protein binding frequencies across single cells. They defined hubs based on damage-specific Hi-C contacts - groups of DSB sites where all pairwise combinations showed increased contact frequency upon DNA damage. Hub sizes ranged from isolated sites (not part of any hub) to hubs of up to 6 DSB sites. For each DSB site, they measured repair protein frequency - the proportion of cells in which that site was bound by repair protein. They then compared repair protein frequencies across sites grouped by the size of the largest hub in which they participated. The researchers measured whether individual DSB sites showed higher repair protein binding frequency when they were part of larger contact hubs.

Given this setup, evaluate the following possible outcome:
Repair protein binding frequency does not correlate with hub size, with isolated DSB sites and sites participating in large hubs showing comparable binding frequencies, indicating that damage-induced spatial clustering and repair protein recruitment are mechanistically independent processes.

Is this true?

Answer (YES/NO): NO